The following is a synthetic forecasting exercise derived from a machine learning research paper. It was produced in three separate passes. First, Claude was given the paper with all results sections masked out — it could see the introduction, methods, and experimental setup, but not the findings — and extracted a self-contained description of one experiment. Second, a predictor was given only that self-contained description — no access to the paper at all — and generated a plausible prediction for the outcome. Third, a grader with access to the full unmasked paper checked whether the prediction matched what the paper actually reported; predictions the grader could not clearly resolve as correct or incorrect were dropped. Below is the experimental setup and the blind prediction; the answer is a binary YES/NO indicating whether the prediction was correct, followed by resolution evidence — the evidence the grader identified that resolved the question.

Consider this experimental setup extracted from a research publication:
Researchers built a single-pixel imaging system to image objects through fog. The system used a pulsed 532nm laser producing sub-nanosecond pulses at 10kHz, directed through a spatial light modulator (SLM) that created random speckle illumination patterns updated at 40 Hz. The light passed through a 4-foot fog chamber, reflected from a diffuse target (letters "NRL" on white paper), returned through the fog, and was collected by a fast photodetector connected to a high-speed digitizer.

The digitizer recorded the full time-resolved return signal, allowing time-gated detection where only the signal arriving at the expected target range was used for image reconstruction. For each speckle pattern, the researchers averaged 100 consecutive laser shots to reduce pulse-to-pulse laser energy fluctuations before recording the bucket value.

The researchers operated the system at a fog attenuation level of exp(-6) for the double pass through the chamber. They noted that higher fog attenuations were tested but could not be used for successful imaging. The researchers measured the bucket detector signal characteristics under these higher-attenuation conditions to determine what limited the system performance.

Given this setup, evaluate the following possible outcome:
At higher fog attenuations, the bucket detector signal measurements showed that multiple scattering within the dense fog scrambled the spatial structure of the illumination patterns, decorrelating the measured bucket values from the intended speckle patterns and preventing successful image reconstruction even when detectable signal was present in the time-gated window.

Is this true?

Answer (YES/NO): NO